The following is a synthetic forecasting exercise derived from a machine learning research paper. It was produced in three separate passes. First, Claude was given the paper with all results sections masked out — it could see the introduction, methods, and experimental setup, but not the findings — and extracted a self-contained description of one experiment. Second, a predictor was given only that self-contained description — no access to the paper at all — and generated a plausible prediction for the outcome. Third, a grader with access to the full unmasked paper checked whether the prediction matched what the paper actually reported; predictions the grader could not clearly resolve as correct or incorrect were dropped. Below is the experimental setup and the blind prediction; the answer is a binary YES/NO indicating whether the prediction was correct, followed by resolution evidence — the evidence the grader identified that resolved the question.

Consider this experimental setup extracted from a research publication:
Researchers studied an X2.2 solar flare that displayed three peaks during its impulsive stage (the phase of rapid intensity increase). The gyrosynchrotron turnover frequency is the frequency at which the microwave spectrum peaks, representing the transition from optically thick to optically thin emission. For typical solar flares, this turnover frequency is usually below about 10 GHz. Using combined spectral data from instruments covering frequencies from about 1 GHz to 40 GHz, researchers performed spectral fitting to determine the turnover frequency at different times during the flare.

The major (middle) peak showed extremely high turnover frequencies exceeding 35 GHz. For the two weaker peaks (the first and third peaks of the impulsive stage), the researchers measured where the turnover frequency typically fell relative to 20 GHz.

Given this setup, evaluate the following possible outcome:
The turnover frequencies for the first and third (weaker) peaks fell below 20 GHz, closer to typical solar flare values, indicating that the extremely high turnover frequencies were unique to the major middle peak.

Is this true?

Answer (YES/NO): NO